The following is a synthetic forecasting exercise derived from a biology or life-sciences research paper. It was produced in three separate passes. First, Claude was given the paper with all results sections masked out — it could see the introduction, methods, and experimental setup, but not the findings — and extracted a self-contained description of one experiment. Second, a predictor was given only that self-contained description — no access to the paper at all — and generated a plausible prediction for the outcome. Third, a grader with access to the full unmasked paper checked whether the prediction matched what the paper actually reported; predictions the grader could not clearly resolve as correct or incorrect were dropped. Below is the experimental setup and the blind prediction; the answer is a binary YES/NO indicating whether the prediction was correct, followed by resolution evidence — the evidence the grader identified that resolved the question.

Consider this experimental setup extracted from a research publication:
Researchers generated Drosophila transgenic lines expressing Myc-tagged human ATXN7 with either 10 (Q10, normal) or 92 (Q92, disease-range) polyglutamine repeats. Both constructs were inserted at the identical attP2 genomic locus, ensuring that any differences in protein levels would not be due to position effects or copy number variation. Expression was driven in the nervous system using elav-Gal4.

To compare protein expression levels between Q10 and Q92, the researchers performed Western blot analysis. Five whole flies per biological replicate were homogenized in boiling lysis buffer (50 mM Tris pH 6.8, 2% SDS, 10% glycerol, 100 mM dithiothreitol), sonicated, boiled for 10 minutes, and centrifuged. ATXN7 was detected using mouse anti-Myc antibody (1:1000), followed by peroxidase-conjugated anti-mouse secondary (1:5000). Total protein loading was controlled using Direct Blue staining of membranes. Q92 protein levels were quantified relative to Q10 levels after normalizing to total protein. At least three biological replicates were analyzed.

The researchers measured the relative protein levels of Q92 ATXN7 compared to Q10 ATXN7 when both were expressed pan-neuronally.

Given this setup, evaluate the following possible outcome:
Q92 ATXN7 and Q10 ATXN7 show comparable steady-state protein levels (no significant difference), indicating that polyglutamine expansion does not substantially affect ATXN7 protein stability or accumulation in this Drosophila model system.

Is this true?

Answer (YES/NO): YES